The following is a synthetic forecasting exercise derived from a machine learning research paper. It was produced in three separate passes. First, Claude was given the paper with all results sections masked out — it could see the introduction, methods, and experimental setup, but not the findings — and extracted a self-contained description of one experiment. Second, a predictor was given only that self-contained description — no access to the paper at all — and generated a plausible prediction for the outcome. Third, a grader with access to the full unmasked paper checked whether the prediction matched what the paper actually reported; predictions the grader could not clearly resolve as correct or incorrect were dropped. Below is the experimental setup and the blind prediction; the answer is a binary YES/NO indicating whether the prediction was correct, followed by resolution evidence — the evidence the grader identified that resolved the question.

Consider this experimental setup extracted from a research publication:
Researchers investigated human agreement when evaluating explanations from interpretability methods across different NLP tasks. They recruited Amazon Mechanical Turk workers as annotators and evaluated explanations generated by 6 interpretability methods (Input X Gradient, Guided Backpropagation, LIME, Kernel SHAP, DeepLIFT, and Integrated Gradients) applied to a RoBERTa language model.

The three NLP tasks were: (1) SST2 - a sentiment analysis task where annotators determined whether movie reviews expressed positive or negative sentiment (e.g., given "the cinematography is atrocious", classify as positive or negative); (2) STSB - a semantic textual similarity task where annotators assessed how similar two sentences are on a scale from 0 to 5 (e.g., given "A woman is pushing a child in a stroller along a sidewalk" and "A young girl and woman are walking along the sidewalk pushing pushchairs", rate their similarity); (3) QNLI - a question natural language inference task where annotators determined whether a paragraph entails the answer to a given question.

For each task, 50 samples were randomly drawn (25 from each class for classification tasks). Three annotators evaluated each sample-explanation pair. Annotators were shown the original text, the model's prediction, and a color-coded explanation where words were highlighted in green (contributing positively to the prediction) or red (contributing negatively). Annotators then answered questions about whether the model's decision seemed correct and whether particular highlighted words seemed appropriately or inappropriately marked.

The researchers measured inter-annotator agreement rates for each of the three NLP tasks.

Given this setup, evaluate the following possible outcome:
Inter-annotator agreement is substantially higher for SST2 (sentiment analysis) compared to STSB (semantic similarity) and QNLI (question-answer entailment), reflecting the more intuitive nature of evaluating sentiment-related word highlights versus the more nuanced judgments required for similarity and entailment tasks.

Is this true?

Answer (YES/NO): NO